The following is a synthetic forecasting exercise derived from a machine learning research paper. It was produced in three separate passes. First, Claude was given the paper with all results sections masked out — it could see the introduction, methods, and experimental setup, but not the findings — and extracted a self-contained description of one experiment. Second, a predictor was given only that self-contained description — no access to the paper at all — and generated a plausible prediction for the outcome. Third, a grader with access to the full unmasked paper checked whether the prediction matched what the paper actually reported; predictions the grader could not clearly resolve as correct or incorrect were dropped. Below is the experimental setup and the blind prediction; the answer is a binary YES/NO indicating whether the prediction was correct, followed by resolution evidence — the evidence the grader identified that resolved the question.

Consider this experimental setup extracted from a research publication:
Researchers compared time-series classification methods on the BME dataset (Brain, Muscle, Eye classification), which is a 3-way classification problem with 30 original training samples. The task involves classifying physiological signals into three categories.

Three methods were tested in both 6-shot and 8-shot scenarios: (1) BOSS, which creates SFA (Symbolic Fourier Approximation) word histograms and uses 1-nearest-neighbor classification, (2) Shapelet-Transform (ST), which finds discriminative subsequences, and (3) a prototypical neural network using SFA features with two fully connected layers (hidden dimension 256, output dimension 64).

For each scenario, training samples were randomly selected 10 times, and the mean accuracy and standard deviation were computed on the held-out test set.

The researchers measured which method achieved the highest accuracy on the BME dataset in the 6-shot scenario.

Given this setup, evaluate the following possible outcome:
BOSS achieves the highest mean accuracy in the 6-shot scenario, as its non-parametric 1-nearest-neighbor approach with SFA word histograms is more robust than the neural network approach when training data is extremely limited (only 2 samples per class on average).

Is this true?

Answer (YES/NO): YES